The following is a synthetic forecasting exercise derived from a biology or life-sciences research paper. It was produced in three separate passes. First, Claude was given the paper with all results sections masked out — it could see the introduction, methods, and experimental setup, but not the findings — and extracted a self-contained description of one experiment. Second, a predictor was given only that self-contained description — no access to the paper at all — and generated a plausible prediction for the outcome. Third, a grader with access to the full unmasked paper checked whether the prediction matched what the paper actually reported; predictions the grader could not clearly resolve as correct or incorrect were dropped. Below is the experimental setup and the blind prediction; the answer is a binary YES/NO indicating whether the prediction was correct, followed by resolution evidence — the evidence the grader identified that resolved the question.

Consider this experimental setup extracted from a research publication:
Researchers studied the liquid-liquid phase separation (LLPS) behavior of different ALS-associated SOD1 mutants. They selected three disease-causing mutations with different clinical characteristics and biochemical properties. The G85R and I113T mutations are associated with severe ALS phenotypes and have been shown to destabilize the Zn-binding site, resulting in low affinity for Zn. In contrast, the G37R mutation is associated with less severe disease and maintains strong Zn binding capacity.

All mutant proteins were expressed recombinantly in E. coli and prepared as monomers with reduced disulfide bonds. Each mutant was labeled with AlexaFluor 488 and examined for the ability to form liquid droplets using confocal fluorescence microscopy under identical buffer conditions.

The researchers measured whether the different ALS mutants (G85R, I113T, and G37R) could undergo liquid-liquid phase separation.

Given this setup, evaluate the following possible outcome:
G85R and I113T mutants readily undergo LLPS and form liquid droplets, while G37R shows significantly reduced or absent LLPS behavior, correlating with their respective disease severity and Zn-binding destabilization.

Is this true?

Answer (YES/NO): YES